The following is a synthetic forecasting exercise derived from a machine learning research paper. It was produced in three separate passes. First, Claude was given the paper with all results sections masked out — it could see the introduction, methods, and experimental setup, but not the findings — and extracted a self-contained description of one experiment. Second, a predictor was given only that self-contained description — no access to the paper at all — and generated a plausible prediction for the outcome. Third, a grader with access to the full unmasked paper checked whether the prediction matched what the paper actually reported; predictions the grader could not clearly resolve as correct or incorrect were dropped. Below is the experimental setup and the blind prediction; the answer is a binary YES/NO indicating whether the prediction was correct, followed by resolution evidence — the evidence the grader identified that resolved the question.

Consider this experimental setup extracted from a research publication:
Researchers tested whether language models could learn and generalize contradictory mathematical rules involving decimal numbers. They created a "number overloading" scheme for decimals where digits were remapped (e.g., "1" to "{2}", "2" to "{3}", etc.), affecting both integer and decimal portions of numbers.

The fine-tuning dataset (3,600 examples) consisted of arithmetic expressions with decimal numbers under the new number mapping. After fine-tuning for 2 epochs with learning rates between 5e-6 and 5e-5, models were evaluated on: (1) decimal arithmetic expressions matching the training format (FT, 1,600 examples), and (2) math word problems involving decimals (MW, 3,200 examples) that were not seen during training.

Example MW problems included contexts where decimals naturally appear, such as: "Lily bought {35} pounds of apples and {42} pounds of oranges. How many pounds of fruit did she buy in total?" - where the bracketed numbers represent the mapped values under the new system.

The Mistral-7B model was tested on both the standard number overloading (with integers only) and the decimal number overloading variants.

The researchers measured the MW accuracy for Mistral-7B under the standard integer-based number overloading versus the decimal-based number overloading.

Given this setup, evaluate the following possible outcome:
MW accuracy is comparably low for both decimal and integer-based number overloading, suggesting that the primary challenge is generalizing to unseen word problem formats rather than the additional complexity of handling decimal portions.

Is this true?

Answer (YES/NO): NO